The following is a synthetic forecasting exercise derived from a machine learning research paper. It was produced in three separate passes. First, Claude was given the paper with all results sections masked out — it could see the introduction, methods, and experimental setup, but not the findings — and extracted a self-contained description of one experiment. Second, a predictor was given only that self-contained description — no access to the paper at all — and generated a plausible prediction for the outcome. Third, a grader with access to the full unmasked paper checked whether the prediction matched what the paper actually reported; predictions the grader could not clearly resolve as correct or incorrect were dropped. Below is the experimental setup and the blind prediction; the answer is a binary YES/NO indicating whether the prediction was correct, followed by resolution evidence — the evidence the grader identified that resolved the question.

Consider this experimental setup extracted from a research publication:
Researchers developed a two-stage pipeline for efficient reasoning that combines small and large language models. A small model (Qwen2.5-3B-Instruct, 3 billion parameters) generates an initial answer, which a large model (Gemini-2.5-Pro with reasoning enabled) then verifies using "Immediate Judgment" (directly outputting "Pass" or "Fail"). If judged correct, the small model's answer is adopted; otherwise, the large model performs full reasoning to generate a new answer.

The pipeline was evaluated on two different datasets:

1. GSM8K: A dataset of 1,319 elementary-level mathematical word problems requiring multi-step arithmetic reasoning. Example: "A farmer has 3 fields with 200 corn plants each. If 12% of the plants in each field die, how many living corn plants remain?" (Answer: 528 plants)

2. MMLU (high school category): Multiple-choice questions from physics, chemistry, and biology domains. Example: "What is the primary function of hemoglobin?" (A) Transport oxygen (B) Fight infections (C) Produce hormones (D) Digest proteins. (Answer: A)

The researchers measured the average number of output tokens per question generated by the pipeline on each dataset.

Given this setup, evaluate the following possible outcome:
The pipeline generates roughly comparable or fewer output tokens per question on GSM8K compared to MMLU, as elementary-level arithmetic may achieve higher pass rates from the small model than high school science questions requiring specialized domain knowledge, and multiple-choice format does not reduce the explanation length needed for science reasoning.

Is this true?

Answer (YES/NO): YES